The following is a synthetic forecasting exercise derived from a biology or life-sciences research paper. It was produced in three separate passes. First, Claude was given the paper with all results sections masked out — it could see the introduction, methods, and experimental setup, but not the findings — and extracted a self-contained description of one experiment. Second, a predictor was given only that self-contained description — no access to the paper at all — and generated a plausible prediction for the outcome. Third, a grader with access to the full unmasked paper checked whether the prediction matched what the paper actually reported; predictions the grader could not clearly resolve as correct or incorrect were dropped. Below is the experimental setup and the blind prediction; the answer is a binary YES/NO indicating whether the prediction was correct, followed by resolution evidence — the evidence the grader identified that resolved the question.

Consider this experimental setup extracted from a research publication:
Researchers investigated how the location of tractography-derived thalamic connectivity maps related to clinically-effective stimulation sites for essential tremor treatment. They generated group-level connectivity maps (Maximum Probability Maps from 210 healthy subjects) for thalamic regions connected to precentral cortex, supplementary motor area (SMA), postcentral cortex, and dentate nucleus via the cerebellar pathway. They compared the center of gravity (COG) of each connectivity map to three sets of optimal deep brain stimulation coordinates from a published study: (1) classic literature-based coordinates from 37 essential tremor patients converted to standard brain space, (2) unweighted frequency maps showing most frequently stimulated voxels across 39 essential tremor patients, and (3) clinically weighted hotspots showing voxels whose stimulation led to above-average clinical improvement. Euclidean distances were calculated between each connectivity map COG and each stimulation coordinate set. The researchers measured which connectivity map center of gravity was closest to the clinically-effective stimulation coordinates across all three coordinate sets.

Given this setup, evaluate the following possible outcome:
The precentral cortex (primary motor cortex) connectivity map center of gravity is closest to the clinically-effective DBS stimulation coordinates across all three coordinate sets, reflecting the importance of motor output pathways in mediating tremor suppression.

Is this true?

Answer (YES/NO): NO